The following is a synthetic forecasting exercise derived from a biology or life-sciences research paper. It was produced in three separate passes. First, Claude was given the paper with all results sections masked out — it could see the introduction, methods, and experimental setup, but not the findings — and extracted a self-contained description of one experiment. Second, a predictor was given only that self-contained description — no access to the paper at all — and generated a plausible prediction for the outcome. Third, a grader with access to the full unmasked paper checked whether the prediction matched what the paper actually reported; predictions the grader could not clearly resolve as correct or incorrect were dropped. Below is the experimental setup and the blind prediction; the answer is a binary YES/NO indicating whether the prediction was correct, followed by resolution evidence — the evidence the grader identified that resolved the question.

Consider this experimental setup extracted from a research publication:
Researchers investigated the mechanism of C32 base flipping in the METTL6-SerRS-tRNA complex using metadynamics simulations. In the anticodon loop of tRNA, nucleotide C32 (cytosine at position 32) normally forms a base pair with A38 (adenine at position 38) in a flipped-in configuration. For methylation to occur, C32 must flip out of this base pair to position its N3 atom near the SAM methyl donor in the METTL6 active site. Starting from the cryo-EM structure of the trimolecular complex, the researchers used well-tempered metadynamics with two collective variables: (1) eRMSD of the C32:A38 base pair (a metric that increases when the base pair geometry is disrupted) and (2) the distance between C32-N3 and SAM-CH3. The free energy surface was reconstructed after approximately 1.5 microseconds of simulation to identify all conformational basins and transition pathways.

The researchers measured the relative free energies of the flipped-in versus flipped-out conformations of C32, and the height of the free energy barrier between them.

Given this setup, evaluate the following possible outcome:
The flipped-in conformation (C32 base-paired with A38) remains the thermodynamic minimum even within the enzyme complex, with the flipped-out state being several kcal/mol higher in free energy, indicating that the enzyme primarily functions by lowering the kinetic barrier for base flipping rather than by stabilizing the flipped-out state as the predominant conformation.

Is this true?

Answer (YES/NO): NO